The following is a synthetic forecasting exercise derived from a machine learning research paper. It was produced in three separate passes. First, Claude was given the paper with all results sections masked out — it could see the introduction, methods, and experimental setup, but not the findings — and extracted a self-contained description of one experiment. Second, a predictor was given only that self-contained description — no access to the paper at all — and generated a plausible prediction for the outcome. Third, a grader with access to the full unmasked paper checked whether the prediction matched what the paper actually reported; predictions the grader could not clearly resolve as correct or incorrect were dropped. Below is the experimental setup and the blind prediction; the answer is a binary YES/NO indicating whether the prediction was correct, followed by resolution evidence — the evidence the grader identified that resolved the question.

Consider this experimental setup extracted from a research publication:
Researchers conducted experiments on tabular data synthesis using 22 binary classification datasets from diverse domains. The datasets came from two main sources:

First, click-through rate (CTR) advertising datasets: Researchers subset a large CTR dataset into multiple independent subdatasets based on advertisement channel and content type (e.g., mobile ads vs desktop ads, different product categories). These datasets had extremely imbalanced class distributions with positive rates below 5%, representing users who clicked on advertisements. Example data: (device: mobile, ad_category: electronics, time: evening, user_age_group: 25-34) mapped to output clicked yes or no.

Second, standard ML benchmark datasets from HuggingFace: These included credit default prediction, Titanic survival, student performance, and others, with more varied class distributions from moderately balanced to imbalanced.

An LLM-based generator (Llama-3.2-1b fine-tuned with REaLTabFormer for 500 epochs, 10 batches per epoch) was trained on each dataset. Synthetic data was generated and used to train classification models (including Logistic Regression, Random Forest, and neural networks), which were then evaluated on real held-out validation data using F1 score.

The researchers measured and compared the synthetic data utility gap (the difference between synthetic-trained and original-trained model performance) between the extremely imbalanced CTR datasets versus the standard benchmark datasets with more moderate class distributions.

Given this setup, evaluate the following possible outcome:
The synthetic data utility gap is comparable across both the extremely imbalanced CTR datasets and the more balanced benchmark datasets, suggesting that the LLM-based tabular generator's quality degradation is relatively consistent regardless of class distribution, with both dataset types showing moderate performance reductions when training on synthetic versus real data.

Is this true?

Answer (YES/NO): NO